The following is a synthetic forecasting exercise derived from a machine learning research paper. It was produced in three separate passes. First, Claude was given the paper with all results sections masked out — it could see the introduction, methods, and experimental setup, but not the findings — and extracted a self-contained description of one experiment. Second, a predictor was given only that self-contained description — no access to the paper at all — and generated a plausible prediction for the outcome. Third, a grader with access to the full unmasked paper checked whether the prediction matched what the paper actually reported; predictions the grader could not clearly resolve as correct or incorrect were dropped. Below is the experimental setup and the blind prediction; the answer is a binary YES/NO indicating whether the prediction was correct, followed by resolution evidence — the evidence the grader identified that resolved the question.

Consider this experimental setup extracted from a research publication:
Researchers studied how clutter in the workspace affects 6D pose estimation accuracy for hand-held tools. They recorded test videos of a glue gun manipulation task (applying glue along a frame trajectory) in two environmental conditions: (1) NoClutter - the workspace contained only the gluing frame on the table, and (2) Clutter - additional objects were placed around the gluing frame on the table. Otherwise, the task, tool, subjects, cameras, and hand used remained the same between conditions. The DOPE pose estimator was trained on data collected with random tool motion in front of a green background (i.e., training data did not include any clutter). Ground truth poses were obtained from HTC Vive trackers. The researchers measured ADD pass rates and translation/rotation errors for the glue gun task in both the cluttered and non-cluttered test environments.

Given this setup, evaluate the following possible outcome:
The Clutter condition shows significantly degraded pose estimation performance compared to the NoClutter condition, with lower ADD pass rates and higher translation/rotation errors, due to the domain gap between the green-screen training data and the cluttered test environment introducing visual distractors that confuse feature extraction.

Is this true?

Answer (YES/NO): YES